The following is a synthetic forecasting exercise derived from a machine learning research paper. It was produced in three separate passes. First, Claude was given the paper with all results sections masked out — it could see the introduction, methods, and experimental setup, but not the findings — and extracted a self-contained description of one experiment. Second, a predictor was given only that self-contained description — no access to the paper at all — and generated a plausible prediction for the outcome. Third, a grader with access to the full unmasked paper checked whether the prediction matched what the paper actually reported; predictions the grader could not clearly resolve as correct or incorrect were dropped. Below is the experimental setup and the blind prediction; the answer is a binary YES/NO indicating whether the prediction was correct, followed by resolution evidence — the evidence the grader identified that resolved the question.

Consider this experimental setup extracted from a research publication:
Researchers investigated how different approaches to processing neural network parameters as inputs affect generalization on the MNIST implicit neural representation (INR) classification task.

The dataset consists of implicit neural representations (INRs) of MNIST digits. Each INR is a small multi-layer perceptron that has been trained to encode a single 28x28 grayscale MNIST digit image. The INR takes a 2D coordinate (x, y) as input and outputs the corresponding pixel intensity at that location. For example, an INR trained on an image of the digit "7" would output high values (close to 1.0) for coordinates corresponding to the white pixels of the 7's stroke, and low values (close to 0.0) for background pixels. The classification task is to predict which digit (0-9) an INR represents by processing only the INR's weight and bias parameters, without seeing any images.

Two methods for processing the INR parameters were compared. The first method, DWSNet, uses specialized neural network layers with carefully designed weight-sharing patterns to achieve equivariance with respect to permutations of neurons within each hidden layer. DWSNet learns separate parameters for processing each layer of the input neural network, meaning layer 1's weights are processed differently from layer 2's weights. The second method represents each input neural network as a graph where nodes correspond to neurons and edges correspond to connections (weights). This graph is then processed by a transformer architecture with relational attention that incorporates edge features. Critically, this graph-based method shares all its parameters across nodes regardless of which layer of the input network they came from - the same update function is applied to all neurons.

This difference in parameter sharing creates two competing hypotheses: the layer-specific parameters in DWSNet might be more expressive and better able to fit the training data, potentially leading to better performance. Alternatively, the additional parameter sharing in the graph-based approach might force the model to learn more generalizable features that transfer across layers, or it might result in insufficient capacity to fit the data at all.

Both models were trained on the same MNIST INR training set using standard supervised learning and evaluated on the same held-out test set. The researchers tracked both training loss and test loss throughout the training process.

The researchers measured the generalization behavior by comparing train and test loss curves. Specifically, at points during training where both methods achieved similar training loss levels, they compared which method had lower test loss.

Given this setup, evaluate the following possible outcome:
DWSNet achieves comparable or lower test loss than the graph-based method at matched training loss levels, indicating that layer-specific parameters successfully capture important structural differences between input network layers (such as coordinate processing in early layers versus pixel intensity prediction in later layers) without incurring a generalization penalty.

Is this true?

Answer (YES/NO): NO